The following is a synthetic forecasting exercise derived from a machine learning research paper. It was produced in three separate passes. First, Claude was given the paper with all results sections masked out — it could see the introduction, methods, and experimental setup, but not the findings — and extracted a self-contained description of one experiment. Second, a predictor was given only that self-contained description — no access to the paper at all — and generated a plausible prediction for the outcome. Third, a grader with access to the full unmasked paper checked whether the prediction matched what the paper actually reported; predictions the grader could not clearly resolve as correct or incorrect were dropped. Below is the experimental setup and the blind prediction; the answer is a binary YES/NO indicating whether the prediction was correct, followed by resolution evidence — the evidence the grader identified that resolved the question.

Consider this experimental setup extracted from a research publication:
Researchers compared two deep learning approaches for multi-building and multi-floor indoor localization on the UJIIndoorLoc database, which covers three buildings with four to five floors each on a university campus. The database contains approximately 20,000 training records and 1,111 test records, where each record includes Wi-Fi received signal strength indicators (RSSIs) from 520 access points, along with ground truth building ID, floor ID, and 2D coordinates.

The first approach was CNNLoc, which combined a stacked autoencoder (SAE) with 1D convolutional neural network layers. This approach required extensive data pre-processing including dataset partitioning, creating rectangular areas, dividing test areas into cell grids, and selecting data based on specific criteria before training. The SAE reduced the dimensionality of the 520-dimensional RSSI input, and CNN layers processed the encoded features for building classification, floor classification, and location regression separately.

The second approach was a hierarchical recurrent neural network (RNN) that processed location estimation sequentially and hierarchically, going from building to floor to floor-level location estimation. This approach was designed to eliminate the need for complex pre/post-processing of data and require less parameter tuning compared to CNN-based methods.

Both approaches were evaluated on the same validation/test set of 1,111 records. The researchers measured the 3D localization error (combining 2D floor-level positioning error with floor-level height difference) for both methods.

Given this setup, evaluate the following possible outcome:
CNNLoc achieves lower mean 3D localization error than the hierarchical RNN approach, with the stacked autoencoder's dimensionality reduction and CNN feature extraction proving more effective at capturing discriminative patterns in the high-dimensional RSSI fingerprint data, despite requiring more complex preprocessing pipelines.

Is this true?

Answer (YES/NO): NO